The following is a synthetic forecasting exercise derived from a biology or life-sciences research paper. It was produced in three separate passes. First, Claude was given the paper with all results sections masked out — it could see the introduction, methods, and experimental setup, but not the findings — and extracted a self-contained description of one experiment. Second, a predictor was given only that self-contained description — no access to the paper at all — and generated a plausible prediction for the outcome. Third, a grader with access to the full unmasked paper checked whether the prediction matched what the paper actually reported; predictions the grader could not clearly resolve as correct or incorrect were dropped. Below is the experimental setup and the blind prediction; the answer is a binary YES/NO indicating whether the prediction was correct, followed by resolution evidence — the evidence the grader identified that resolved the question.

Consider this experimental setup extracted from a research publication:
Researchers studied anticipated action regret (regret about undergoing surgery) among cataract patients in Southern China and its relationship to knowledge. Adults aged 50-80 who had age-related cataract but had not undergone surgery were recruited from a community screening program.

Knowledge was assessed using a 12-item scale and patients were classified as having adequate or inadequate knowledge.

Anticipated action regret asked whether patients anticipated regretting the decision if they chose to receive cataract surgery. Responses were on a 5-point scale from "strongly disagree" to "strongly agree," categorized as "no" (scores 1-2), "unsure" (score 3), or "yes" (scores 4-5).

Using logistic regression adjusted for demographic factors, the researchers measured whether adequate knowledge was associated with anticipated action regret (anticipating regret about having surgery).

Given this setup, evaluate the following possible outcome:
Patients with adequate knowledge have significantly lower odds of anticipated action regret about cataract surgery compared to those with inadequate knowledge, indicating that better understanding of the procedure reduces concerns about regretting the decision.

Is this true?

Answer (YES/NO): NO